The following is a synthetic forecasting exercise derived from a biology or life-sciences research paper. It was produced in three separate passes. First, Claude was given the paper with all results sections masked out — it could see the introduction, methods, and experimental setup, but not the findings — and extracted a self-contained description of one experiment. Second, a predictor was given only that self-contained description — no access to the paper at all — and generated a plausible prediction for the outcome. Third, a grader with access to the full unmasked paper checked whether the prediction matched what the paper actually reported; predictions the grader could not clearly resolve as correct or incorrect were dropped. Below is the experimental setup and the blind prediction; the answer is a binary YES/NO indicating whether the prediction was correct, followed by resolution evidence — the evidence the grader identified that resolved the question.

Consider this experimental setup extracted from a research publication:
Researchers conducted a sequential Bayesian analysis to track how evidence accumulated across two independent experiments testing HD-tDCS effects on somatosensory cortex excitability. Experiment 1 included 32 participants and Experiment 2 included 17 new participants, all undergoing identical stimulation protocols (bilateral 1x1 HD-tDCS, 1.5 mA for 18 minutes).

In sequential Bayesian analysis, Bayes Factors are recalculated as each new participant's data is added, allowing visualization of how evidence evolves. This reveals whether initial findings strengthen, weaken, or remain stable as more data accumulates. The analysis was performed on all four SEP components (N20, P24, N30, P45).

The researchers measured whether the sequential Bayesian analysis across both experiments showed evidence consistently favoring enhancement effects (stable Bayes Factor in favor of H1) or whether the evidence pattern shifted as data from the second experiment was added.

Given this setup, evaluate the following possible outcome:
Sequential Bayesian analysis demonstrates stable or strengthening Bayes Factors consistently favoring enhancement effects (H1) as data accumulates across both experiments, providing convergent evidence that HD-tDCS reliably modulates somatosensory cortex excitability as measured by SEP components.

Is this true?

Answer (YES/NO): NO